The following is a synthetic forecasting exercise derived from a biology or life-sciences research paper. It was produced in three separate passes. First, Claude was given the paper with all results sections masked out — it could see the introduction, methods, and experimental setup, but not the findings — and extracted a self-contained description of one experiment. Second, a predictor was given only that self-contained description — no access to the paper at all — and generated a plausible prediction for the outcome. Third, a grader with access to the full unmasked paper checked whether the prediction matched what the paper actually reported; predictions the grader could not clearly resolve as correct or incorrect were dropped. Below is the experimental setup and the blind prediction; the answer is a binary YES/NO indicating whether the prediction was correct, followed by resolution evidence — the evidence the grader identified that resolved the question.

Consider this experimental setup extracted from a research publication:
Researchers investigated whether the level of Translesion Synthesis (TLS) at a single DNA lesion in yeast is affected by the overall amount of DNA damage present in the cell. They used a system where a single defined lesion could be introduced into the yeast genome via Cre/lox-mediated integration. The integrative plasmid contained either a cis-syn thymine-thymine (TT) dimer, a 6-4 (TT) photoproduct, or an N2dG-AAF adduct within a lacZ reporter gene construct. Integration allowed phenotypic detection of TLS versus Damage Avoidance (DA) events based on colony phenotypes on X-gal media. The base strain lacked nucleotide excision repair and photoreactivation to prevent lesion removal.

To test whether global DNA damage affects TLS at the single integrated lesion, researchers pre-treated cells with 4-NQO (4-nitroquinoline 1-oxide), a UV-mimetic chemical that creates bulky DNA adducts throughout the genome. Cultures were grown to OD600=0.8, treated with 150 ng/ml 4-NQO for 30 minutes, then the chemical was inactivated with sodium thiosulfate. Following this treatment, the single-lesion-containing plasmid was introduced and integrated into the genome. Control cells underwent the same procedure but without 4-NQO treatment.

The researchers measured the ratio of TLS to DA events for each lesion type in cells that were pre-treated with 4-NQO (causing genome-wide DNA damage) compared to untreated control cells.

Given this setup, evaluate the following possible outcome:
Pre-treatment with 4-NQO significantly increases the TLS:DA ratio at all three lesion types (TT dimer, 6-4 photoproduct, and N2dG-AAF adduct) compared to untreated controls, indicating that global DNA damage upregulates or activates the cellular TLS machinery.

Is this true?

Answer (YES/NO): NO